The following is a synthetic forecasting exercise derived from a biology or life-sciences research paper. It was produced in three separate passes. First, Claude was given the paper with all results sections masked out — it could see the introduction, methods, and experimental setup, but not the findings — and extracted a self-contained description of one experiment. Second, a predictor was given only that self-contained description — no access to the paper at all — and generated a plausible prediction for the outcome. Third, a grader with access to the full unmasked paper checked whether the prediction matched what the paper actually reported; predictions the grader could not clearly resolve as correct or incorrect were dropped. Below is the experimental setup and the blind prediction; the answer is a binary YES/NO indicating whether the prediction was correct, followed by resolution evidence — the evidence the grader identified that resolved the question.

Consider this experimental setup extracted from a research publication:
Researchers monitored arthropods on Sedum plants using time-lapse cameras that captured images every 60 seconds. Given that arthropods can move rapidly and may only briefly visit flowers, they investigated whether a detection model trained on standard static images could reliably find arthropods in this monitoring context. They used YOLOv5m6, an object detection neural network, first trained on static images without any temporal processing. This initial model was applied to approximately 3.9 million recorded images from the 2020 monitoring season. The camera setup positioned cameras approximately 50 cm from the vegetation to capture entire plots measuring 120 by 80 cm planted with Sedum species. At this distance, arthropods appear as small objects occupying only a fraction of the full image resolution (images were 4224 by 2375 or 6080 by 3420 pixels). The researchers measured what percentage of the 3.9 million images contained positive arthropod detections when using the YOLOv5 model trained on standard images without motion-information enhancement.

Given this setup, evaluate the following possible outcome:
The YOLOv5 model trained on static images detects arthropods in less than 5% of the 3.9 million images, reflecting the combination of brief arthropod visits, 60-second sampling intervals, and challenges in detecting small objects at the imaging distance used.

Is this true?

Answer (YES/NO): YES